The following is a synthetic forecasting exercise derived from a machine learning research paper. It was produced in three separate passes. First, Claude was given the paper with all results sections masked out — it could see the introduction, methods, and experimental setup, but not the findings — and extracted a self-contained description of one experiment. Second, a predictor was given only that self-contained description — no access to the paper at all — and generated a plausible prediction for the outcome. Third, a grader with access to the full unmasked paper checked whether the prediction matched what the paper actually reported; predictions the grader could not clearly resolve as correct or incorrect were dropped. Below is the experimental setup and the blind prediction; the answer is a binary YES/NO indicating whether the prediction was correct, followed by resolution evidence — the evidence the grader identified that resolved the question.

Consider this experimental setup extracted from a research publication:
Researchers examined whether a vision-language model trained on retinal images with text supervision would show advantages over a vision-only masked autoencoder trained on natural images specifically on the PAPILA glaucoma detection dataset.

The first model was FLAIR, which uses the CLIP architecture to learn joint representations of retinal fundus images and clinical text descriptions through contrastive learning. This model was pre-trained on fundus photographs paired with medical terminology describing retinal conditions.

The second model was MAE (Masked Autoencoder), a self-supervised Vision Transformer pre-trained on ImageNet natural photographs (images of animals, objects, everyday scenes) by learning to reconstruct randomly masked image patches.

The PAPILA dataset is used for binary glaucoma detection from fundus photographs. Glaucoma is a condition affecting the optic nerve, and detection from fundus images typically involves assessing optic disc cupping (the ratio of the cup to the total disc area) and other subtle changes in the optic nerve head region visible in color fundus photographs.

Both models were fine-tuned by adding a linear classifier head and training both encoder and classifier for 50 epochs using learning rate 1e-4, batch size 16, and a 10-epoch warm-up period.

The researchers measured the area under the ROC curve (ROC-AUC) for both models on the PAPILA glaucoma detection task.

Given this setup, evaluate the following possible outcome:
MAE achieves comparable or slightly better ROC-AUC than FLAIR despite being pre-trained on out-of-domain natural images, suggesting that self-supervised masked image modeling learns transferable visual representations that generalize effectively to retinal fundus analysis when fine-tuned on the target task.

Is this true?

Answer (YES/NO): NO